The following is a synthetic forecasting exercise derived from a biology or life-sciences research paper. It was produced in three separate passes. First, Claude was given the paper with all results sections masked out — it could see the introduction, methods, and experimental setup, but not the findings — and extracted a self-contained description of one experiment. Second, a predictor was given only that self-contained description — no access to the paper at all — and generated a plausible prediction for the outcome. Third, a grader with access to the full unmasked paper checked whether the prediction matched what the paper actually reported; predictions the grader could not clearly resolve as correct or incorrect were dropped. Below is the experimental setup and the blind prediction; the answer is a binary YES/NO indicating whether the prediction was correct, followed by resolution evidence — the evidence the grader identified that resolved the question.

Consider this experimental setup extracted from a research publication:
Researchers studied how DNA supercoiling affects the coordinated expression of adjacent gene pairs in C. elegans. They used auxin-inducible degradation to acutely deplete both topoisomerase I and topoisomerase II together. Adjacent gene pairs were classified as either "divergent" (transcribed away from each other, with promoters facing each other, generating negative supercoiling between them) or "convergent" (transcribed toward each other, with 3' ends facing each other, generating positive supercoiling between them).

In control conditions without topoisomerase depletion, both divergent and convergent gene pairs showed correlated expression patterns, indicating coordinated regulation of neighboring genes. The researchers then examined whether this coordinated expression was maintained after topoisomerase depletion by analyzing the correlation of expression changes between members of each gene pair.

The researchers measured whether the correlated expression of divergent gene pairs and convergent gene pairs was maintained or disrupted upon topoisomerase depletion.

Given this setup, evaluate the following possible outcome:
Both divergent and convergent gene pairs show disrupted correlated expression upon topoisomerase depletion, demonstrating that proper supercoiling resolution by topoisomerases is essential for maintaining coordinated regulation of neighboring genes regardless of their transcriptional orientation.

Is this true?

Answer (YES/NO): NO